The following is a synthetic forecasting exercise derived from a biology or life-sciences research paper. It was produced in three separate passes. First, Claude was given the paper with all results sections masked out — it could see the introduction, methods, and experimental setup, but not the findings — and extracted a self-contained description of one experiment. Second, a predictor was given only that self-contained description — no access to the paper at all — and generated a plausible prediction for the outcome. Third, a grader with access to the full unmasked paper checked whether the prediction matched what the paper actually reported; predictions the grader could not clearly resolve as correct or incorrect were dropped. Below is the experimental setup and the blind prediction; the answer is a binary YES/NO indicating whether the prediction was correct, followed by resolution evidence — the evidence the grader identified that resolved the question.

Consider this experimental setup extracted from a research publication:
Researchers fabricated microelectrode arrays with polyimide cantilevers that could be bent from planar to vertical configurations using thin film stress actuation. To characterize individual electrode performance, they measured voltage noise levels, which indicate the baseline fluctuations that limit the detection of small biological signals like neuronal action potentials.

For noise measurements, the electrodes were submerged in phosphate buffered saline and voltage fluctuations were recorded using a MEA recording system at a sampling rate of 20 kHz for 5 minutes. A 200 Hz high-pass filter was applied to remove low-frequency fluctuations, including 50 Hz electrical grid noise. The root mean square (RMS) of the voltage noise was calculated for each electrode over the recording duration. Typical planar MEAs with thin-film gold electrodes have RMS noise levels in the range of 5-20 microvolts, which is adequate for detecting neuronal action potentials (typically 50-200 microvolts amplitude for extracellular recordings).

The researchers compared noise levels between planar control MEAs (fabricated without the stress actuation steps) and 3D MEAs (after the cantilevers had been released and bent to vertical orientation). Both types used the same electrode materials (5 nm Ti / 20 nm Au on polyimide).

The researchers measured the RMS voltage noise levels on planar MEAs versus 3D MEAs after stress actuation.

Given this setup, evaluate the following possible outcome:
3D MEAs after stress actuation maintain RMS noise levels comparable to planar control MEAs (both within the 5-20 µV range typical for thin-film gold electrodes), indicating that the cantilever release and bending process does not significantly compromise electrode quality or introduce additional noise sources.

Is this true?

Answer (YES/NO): YES